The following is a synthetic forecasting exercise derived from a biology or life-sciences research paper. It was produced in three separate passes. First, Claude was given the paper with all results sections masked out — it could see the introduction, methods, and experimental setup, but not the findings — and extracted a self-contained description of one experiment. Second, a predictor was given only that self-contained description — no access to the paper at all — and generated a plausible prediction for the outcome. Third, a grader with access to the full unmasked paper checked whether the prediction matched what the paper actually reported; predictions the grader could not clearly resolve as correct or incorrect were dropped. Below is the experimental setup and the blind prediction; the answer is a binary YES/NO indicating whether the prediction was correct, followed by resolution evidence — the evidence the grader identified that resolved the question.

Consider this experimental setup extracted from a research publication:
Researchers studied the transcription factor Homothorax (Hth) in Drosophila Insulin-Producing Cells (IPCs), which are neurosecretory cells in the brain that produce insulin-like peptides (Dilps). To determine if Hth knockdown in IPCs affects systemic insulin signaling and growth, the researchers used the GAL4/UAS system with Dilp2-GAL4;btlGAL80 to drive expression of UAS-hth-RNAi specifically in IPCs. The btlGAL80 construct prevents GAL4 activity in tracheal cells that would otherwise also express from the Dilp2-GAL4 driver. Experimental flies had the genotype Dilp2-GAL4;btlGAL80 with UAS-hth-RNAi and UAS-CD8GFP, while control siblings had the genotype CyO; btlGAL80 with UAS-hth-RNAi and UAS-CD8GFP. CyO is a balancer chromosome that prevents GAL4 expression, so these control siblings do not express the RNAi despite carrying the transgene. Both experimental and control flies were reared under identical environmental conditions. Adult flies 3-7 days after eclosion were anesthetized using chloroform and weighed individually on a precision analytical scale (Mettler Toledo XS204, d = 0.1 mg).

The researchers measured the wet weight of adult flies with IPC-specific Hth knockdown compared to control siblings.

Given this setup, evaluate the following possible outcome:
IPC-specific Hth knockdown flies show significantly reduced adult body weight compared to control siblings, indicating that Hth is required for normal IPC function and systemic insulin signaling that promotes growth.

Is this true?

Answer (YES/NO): NO